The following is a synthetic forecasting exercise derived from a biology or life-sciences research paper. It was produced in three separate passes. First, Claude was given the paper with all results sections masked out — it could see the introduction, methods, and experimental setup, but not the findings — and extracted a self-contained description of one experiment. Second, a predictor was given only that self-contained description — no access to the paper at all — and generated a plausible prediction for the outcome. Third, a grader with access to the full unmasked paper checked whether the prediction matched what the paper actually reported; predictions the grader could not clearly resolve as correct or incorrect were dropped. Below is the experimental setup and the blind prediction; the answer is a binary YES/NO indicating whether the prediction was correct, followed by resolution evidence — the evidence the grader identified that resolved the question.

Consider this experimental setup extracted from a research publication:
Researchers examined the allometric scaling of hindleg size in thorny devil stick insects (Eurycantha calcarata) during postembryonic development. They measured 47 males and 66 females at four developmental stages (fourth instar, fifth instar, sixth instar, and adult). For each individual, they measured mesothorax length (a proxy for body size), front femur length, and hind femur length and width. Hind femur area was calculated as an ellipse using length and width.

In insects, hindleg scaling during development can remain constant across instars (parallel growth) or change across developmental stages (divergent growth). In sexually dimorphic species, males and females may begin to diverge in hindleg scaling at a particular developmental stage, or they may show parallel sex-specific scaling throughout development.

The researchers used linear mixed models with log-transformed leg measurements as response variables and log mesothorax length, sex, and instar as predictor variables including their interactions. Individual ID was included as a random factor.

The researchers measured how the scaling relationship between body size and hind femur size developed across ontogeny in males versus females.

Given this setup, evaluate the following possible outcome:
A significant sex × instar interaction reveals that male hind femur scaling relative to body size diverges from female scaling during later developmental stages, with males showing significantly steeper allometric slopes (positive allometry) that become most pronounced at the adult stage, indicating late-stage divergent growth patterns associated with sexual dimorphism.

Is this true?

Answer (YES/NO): NO